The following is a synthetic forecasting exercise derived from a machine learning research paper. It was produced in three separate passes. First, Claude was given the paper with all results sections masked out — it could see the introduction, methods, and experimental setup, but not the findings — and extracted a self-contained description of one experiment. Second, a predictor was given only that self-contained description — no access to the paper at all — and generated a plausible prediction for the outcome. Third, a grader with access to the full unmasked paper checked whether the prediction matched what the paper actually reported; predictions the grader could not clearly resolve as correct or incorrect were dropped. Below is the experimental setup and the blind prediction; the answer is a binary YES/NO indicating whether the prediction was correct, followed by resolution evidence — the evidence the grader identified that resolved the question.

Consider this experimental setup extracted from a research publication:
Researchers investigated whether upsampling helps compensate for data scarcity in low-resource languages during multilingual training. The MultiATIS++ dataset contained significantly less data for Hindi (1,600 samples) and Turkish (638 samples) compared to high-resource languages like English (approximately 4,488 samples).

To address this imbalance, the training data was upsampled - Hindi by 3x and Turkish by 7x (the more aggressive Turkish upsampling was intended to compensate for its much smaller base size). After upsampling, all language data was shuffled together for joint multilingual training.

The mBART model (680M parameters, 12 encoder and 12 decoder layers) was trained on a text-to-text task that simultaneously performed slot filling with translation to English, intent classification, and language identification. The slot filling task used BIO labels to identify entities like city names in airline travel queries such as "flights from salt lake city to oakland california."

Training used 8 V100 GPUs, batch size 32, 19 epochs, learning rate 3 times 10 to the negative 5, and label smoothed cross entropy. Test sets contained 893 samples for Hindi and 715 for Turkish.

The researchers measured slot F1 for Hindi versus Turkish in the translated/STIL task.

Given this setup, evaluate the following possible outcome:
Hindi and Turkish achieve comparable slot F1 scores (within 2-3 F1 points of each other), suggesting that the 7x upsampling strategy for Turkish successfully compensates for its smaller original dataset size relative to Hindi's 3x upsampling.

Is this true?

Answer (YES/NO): YES